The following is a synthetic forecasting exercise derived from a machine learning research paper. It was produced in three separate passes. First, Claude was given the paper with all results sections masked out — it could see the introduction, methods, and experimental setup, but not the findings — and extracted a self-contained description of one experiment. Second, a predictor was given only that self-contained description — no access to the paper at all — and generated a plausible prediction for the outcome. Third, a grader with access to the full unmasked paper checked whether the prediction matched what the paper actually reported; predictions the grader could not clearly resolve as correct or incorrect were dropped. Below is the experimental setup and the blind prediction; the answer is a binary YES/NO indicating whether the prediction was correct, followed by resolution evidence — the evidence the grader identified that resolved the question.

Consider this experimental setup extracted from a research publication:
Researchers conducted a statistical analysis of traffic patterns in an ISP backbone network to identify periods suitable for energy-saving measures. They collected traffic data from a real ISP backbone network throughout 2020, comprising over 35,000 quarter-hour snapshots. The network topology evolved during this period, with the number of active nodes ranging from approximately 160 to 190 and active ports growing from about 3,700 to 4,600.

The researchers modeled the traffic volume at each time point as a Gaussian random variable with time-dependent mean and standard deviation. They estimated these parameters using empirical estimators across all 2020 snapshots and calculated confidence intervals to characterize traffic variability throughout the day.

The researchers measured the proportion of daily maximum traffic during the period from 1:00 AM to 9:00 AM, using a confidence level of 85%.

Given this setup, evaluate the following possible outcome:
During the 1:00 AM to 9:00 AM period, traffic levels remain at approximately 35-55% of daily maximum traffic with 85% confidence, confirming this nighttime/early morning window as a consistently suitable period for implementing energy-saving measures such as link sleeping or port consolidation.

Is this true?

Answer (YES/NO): NO